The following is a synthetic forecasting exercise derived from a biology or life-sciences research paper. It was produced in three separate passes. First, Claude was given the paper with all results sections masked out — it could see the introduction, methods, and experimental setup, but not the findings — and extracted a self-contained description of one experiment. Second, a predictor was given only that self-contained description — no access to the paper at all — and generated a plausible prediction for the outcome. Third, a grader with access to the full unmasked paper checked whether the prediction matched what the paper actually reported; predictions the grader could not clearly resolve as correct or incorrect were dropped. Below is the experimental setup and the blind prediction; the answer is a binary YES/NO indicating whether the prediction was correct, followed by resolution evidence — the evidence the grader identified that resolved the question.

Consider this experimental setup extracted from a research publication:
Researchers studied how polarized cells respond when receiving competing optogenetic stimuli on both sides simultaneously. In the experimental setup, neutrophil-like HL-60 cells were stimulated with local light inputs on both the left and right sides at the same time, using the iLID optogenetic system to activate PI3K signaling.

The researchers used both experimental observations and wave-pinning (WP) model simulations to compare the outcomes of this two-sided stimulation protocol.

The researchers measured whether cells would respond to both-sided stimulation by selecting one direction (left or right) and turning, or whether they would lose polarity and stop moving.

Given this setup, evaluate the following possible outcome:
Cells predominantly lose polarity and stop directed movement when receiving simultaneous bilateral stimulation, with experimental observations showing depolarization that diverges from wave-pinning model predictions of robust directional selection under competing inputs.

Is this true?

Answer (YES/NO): NO